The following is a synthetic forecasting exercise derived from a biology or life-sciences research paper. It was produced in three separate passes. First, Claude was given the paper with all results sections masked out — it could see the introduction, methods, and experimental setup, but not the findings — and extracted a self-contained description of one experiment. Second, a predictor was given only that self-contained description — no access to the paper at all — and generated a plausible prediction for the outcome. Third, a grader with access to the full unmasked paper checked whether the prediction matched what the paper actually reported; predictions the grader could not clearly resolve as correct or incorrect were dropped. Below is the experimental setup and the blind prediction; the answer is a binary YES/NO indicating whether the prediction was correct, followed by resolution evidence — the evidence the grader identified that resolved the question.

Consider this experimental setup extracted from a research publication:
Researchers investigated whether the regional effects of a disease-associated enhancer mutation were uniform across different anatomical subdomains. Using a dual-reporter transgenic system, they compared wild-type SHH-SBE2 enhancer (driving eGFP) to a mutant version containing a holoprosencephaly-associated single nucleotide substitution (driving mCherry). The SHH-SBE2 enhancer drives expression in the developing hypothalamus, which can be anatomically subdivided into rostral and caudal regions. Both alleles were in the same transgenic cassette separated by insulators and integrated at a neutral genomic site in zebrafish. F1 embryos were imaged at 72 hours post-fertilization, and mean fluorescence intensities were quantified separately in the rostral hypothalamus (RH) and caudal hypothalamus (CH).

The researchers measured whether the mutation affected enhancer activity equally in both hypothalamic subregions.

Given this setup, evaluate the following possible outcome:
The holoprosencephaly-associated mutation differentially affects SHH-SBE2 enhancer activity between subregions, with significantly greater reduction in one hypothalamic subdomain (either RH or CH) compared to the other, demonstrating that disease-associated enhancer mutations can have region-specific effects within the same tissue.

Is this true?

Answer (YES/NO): YES